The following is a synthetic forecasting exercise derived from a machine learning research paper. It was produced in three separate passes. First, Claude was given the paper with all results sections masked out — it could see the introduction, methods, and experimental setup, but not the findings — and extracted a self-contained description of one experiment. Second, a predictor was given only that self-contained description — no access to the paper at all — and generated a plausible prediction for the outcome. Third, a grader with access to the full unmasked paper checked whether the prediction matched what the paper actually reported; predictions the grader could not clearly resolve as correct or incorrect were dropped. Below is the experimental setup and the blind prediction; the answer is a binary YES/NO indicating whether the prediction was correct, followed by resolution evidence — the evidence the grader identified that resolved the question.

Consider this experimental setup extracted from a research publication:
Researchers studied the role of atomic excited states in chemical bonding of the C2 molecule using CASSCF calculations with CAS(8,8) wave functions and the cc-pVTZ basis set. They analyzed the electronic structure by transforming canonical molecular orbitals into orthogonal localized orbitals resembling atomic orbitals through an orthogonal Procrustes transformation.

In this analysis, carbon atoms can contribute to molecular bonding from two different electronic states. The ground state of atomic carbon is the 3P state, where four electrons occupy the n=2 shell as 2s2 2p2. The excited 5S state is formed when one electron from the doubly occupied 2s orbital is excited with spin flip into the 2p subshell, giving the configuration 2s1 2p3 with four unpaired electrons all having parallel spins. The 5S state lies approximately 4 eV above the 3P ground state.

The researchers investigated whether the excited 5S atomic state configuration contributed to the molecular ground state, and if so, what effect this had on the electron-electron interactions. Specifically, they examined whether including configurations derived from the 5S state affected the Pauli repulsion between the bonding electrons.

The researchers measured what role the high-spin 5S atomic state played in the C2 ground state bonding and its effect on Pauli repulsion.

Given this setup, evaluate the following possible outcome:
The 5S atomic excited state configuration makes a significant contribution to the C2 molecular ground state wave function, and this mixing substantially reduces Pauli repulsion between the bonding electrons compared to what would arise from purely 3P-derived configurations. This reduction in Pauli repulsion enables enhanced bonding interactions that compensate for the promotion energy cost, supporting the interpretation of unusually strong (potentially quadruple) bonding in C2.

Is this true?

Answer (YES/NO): NO